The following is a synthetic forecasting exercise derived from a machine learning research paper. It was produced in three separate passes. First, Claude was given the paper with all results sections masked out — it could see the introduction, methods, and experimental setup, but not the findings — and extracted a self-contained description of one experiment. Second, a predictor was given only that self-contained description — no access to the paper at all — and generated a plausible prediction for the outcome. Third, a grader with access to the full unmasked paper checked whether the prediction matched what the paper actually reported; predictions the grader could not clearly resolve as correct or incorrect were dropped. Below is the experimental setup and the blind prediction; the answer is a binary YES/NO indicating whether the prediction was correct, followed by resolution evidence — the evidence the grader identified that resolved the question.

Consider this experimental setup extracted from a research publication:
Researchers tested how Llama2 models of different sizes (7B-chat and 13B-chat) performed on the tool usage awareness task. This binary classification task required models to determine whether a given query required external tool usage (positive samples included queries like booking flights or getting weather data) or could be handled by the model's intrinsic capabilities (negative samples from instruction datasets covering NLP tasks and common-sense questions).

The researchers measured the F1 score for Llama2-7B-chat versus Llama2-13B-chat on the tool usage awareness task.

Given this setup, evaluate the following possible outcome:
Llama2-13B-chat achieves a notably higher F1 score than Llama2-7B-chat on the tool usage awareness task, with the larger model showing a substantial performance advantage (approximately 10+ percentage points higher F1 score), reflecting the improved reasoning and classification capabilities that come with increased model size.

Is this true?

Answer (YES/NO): NO